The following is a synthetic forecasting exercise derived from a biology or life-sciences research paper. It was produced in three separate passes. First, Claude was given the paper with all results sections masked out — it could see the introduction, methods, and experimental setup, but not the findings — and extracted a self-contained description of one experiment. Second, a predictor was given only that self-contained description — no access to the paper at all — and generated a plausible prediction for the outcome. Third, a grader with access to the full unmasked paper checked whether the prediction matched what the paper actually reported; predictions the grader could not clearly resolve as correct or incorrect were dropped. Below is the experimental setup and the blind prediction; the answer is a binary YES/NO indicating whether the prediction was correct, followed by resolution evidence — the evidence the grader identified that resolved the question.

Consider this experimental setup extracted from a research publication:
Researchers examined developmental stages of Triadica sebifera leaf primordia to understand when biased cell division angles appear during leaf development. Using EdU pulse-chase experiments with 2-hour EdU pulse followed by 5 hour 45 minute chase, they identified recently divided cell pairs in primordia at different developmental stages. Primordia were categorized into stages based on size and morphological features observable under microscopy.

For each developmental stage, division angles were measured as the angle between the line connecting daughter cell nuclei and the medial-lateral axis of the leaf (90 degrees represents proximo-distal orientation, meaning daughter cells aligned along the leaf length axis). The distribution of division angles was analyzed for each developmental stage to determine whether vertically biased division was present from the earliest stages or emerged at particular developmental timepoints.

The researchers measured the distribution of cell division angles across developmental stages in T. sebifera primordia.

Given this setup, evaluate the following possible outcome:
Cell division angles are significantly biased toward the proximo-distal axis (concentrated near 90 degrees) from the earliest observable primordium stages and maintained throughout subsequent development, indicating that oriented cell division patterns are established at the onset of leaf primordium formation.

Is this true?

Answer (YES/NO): NO